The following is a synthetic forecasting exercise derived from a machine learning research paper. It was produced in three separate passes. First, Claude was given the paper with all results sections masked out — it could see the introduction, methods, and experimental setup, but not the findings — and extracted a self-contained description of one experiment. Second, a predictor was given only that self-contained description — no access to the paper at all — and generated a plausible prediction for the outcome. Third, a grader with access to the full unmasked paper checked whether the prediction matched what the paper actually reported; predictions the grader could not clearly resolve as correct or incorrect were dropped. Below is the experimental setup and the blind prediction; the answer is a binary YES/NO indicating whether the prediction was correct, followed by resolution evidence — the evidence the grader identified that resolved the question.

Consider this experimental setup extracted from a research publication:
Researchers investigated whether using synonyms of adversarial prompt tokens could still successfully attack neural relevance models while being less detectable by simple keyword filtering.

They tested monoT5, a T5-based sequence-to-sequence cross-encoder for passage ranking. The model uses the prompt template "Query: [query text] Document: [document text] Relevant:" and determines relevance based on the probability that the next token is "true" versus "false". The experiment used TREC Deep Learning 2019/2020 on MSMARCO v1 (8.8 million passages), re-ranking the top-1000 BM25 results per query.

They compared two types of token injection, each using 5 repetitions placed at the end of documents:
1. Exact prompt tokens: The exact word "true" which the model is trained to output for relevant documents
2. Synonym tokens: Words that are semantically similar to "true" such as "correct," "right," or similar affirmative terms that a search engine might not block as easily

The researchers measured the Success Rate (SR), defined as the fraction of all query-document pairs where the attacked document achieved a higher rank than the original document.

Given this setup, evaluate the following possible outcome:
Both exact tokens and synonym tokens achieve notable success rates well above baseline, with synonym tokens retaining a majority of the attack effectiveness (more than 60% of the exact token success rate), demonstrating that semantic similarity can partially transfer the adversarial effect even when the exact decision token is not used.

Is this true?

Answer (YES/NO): NO